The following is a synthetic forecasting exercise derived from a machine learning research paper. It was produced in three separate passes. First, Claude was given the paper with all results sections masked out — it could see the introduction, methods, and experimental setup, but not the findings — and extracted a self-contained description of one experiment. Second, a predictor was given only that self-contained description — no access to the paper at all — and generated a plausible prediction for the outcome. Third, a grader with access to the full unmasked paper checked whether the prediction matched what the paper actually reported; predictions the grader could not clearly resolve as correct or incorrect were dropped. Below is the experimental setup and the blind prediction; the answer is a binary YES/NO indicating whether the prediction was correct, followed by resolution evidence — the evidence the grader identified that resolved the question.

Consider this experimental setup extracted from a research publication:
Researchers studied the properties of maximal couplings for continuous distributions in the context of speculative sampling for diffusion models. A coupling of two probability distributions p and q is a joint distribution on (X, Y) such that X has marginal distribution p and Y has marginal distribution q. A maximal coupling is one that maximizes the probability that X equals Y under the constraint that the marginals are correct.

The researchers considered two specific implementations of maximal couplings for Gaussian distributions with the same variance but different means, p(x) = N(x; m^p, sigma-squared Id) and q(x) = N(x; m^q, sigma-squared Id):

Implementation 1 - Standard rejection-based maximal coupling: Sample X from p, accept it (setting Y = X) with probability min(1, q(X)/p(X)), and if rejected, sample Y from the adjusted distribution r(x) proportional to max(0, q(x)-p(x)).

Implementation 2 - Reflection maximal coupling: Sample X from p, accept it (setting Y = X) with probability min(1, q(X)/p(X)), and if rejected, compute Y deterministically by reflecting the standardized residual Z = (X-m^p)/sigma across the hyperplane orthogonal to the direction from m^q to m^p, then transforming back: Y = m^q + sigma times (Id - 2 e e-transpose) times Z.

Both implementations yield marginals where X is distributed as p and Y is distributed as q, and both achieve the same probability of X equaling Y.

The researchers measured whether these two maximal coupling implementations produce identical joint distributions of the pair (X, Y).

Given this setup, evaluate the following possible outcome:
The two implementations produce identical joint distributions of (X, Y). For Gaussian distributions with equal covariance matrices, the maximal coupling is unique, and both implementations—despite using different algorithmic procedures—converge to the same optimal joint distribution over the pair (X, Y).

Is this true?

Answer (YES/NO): NO